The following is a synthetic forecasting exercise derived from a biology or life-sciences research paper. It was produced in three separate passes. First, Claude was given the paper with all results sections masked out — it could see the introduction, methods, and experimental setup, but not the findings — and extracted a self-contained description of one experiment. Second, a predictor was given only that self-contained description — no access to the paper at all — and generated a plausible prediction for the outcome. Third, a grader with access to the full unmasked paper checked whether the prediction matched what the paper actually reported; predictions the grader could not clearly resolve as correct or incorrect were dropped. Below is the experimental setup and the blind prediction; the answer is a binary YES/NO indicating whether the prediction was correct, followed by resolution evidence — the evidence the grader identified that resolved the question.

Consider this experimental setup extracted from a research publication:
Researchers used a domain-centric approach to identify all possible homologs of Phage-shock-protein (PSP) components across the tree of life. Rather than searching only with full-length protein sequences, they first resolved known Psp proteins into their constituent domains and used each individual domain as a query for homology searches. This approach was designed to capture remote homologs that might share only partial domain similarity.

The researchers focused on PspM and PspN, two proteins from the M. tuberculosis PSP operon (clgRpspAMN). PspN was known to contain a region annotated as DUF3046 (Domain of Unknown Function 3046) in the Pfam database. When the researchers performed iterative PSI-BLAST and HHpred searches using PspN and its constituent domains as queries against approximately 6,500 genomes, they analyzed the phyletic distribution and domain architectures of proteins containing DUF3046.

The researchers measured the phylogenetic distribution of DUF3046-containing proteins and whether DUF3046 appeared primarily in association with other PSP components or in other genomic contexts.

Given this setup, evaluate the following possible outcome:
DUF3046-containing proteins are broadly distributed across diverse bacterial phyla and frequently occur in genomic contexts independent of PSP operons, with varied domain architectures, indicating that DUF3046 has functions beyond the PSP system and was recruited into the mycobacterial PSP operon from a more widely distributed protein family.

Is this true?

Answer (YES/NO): NO